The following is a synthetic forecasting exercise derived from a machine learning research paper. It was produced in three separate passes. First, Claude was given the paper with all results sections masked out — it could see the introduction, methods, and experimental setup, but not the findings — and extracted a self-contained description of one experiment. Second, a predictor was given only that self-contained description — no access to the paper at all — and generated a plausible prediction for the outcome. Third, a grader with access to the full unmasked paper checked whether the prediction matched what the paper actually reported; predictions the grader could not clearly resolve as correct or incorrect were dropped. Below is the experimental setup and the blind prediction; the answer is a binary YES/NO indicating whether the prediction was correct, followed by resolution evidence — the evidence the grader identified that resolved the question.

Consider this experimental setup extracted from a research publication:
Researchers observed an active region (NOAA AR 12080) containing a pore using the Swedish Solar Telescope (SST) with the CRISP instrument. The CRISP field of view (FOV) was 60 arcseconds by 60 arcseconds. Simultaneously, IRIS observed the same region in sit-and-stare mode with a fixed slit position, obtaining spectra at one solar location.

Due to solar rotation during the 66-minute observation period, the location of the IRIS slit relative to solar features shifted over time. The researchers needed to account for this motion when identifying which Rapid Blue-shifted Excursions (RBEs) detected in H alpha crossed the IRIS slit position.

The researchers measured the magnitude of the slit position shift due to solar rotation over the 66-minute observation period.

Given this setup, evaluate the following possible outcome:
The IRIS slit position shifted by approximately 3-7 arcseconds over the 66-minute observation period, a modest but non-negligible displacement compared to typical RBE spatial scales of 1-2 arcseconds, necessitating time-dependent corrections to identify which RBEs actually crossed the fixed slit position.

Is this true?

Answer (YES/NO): NO